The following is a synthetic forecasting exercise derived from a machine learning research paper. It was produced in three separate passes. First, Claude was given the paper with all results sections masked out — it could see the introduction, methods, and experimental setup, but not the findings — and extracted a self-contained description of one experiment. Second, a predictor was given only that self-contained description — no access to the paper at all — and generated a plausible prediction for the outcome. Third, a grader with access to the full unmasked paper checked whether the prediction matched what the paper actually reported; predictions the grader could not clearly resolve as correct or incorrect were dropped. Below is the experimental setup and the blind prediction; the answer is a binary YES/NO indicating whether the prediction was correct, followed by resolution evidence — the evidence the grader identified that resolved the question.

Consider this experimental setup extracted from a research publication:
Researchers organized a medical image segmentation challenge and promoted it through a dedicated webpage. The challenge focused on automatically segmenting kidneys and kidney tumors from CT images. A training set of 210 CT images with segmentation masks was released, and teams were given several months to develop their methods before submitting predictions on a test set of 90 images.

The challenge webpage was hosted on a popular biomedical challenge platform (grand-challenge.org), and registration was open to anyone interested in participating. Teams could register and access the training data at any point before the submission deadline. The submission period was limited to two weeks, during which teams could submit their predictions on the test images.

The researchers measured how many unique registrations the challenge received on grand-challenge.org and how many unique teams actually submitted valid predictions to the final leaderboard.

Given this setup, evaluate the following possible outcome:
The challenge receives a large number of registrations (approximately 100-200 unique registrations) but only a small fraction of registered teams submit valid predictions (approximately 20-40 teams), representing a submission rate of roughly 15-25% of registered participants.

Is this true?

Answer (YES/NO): NO